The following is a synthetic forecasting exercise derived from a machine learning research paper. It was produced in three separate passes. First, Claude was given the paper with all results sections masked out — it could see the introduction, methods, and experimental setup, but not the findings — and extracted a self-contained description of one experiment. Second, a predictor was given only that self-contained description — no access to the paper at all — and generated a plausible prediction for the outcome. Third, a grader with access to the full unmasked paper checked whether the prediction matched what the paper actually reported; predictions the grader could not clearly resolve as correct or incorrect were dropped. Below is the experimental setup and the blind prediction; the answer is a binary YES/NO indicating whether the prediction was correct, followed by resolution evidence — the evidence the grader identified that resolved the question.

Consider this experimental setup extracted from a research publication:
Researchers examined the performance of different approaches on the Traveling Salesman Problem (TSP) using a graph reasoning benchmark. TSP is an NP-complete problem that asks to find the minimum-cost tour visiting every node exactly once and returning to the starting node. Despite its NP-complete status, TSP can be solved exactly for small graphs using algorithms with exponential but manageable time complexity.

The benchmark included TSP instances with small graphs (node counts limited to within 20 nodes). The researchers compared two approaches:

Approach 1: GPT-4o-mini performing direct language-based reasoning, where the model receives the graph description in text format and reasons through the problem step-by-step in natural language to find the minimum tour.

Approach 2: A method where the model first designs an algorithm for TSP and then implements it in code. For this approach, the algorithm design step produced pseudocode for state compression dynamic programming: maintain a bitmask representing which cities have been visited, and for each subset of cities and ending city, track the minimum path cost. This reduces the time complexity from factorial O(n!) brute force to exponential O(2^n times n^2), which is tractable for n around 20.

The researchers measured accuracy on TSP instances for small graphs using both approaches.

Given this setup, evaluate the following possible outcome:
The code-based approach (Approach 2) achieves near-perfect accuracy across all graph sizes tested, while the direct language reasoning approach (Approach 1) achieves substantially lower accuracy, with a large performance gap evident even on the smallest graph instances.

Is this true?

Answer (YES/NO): YES